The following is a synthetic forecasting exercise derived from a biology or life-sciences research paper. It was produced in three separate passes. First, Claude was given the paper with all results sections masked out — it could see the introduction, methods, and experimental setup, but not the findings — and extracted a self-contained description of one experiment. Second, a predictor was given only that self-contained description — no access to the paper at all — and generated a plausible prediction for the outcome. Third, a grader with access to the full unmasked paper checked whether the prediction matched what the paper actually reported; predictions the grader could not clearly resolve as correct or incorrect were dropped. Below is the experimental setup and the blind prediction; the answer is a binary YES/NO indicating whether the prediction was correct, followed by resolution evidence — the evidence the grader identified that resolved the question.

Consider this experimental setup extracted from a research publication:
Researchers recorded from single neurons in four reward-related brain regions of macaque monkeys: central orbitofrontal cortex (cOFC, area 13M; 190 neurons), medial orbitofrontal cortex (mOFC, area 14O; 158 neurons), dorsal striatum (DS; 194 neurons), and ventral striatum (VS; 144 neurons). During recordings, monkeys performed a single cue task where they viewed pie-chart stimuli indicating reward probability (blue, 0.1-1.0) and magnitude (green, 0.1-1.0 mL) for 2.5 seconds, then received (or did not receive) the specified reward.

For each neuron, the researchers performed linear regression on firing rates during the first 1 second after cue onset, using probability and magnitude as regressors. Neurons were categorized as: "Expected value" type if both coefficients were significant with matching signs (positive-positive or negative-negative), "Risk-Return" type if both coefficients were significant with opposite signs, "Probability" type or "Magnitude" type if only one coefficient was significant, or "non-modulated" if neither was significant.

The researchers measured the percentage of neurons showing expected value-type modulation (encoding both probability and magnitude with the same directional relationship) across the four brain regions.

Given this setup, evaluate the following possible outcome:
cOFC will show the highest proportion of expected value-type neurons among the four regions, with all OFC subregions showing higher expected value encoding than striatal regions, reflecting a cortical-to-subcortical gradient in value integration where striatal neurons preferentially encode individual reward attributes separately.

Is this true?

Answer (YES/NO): NO